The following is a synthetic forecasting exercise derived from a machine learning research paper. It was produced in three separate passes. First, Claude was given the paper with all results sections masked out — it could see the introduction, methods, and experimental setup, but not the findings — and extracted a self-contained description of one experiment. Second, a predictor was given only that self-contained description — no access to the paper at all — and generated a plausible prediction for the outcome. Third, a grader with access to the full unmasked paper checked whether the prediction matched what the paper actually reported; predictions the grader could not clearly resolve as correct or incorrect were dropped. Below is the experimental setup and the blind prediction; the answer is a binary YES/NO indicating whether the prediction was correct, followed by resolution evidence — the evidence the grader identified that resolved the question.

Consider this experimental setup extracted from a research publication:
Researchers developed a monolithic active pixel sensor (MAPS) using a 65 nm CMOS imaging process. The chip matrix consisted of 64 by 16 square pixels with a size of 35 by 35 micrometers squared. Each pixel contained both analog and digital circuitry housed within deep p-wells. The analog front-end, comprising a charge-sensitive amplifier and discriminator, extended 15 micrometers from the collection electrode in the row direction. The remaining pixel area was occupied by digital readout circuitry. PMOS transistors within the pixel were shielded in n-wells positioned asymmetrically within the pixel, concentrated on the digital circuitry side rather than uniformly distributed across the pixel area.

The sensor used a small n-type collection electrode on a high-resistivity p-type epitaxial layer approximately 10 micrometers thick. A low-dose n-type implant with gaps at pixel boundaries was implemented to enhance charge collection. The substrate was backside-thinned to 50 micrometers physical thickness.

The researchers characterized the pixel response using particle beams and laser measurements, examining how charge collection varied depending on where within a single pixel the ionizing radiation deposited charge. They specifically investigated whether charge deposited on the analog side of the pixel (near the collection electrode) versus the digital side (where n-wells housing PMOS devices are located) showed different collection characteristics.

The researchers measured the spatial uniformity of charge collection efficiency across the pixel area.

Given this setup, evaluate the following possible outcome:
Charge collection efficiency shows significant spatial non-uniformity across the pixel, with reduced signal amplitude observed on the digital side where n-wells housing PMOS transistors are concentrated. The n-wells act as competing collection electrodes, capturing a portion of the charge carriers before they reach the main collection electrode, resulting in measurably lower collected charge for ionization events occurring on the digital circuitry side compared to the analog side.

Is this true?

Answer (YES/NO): NO